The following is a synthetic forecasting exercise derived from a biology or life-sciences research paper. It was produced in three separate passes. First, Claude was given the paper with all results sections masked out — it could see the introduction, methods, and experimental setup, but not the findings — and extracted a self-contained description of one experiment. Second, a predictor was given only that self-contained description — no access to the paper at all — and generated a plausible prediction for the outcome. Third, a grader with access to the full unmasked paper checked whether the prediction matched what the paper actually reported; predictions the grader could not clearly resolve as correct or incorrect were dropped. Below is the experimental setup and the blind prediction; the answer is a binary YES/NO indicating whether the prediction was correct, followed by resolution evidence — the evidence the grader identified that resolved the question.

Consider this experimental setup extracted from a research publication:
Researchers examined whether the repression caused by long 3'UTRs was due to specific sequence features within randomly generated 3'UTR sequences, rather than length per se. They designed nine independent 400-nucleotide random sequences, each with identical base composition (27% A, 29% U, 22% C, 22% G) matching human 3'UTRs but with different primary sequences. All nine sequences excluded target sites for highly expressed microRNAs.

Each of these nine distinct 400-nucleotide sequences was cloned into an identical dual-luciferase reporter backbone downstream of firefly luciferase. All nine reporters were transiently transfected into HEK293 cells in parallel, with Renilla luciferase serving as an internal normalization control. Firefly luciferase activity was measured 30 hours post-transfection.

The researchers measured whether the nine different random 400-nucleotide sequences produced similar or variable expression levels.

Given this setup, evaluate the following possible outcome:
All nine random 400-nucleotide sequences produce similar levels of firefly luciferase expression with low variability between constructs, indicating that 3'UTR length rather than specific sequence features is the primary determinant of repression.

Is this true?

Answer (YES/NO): YES